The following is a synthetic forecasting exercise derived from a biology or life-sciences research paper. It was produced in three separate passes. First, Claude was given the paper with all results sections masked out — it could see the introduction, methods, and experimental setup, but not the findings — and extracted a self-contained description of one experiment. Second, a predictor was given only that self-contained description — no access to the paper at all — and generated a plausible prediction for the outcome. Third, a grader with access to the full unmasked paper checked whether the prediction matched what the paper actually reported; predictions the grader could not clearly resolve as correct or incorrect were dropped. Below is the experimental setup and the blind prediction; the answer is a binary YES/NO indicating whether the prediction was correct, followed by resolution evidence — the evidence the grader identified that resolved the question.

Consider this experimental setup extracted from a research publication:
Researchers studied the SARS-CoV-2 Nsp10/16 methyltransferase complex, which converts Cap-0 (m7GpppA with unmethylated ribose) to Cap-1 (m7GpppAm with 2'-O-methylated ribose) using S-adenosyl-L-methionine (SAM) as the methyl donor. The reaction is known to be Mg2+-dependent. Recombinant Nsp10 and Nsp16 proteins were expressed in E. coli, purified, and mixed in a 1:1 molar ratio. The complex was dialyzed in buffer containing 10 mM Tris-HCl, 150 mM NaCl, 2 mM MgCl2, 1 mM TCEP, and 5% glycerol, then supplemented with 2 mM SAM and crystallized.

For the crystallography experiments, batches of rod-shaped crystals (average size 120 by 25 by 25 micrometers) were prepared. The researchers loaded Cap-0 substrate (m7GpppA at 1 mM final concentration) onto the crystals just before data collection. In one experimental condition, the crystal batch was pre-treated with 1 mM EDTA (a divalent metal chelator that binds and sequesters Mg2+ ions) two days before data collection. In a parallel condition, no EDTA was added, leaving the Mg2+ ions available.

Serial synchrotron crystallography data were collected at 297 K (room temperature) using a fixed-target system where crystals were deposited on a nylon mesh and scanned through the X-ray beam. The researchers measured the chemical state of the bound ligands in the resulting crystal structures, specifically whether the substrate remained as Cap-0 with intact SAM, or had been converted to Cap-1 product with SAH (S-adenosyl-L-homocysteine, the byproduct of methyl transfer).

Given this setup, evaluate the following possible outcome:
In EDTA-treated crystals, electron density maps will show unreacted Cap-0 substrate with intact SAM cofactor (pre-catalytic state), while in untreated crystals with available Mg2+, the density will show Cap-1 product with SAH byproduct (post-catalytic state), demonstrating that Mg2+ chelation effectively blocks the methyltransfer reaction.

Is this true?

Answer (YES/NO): YES